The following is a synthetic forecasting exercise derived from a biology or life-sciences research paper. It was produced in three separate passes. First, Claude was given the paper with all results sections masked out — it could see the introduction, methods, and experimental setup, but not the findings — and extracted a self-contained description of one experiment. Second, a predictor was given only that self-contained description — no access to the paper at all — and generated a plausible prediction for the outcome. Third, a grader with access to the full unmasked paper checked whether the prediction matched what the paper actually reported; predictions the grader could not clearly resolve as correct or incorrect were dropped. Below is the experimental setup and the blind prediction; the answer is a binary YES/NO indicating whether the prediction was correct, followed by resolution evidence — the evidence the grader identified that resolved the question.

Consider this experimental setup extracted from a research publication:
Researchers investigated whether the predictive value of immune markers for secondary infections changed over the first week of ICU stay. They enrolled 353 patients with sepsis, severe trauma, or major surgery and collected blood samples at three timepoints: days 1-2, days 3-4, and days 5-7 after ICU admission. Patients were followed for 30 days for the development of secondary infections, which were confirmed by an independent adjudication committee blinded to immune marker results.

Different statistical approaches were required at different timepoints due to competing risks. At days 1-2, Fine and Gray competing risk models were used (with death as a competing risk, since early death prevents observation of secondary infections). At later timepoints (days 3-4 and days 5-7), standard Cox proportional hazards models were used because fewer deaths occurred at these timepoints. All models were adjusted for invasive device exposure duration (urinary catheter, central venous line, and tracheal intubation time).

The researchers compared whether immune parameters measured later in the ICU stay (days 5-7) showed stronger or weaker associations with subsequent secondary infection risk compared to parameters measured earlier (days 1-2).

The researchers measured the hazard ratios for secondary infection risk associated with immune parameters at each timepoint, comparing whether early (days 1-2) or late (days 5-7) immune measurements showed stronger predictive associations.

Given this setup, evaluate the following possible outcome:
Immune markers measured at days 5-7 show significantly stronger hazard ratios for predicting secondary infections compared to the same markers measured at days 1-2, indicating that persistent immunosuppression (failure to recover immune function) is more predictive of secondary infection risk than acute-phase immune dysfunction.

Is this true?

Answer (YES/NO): YES